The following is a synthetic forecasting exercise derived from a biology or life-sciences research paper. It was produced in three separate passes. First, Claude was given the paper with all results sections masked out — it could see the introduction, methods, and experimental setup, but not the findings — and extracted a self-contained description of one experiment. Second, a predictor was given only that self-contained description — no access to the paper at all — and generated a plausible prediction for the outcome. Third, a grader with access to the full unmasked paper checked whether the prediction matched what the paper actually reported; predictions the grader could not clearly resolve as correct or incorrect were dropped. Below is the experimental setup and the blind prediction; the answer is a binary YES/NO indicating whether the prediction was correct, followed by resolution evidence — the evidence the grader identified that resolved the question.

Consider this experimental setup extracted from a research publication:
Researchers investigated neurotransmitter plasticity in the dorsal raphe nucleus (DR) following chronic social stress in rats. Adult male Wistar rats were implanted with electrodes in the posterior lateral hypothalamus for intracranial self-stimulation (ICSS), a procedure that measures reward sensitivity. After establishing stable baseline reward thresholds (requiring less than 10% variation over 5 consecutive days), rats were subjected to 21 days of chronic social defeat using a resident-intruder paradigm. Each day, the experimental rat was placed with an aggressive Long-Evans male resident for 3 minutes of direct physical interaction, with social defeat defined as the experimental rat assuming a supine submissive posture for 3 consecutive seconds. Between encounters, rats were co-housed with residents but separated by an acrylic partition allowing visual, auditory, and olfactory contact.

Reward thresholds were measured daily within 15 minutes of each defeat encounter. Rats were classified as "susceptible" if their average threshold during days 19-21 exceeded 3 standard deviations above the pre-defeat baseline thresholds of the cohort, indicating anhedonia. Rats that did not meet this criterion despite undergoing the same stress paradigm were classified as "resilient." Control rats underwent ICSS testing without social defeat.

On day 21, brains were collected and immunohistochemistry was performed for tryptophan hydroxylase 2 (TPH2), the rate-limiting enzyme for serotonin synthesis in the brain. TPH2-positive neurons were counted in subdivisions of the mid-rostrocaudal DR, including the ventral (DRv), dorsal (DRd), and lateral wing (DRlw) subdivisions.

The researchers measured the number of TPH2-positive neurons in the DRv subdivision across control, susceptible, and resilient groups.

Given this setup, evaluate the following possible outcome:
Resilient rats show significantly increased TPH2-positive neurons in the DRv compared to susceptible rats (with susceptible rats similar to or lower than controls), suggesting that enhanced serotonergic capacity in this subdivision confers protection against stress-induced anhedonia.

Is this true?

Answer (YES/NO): NO